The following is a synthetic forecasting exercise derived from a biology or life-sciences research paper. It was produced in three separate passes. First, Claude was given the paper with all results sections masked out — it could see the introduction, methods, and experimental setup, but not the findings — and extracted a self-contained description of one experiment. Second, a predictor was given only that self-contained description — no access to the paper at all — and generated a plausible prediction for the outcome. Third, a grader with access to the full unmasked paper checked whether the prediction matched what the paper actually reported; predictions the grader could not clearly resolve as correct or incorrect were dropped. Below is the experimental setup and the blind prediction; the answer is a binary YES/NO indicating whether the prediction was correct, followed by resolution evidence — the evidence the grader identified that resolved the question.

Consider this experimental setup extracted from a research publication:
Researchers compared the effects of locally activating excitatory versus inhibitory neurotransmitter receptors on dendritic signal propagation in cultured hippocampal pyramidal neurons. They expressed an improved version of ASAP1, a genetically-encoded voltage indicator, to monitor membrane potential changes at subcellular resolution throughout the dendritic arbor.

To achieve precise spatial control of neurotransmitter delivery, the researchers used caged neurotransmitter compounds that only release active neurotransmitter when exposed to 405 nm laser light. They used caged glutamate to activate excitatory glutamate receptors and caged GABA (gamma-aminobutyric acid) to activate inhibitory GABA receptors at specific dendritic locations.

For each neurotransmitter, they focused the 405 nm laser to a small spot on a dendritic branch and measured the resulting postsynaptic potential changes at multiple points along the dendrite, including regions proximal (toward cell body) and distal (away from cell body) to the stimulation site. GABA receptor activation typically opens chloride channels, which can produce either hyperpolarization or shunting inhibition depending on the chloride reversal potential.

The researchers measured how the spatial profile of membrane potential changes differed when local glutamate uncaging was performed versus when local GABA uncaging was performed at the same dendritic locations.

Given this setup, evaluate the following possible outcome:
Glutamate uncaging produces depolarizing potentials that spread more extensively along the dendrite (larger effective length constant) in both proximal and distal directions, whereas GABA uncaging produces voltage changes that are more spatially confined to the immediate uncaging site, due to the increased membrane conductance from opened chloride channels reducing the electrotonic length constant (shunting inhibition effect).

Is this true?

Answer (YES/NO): NO